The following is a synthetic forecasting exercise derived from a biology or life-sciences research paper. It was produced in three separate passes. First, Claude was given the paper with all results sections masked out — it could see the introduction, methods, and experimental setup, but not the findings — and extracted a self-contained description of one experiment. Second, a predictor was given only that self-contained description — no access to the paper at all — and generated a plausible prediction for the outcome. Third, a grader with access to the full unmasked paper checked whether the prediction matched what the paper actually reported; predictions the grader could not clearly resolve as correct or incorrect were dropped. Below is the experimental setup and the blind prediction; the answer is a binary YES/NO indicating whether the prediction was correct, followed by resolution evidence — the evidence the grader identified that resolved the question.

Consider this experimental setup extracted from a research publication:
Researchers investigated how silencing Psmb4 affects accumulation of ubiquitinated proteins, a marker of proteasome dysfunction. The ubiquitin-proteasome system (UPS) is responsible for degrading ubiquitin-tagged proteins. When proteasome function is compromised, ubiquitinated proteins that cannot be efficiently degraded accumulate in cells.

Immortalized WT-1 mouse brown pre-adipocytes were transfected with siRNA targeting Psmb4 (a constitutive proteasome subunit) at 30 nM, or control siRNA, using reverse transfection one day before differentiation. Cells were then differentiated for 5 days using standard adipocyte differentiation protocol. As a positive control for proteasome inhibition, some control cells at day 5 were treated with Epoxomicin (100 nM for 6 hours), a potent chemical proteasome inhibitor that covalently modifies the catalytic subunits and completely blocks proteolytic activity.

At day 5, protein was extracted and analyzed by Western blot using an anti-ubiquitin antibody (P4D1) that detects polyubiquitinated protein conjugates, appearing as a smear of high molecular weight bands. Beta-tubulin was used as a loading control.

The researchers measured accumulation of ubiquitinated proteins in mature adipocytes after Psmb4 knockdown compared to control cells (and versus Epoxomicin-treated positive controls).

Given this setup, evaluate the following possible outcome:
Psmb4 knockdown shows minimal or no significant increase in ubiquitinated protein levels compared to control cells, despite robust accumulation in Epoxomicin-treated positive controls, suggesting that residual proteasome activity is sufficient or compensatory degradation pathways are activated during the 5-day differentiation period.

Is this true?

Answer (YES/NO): NO